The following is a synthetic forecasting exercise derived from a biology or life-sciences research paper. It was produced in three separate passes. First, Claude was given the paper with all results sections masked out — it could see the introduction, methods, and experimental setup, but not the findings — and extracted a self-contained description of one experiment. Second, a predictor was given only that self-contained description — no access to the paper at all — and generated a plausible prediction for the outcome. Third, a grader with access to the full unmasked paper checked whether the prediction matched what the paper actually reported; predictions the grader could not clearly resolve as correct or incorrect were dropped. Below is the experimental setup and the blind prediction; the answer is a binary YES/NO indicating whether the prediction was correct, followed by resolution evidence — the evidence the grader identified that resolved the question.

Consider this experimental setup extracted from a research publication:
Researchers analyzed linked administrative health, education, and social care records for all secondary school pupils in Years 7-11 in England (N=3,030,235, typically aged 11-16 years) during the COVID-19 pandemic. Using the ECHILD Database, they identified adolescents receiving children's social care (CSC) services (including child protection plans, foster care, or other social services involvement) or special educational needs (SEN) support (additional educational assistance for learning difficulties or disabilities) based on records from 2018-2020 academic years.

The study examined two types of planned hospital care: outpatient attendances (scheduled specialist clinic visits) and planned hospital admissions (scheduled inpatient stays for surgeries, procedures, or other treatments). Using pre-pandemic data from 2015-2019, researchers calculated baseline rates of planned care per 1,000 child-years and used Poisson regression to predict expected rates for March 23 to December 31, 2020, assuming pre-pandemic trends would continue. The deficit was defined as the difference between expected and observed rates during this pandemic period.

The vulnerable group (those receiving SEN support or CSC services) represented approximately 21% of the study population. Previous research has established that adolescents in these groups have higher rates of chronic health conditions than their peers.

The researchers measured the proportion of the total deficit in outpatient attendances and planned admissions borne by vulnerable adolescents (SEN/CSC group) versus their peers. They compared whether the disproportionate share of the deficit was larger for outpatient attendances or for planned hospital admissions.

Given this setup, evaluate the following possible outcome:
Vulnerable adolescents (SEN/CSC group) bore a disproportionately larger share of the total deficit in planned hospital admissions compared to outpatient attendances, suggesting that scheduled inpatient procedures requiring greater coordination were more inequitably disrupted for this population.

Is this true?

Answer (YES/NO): YES